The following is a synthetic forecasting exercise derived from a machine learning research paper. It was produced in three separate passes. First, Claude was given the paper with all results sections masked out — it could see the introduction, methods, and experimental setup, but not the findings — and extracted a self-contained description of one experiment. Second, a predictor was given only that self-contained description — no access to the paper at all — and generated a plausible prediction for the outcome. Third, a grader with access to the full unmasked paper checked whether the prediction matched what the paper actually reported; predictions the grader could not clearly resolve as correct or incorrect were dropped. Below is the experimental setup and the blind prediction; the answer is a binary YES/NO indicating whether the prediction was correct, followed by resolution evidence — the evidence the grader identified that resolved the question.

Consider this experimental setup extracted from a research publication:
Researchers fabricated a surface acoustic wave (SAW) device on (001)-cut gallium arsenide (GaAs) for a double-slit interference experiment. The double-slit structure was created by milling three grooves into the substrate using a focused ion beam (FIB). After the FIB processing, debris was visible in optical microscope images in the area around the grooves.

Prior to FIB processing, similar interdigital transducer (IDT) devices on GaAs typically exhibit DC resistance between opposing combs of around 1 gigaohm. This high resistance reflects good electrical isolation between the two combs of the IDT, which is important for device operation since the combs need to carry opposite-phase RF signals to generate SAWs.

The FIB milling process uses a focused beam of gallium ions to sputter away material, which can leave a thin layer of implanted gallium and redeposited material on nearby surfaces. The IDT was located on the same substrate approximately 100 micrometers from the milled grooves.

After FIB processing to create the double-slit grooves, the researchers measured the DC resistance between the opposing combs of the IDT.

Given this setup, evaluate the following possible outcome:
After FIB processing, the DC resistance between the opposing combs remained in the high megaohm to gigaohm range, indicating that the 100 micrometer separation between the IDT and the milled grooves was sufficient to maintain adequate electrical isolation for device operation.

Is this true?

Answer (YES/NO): NO